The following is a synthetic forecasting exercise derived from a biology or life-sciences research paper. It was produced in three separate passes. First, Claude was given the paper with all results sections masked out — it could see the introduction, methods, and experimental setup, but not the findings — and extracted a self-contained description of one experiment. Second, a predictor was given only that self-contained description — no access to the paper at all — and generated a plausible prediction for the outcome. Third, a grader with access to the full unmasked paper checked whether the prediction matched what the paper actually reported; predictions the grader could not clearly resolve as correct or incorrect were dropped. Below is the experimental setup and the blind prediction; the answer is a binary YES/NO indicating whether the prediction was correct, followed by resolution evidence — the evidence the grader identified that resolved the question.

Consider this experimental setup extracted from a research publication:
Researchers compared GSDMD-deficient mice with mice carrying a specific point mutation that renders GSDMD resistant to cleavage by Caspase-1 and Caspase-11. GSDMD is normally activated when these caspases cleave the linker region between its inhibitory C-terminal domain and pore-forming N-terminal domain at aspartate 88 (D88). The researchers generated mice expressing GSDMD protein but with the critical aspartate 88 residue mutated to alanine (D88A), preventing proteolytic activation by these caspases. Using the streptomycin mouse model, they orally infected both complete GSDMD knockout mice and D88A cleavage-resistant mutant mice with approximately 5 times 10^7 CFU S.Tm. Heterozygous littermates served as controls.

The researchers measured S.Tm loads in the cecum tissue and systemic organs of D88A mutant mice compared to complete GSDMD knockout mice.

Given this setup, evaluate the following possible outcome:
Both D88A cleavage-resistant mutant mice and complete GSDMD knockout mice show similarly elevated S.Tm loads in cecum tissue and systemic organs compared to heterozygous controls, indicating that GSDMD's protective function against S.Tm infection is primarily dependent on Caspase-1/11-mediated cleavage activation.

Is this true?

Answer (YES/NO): NO